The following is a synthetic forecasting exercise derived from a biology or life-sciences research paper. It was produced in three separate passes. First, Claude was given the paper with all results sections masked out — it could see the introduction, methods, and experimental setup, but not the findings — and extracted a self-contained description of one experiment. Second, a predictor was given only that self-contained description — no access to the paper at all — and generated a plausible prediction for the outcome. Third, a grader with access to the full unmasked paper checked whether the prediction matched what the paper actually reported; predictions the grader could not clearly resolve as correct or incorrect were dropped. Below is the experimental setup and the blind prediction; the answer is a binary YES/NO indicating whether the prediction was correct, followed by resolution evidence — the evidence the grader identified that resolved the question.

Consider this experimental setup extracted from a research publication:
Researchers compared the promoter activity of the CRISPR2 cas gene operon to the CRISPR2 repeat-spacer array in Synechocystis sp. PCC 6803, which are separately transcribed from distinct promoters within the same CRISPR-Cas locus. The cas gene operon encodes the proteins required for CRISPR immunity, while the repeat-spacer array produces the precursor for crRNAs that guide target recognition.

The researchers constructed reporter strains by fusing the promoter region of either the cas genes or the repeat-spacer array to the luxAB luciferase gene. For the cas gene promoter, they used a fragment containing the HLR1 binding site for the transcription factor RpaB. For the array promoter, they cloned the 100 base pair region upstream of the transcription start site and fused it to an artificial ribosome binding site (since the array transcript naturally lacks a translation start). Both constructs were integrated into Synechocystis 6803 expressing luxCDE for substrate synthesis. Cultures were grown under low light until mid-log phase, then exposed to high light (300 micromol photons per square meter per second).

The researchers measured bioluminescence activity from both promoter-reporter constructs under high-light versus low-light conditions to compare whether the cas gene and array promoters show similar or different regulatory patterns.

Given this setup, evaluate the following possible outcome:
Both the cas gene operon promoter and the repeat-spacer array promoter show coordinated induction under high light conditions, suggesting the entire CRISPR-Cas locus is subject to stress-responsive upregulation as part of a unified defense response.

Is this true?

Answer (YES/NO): NO